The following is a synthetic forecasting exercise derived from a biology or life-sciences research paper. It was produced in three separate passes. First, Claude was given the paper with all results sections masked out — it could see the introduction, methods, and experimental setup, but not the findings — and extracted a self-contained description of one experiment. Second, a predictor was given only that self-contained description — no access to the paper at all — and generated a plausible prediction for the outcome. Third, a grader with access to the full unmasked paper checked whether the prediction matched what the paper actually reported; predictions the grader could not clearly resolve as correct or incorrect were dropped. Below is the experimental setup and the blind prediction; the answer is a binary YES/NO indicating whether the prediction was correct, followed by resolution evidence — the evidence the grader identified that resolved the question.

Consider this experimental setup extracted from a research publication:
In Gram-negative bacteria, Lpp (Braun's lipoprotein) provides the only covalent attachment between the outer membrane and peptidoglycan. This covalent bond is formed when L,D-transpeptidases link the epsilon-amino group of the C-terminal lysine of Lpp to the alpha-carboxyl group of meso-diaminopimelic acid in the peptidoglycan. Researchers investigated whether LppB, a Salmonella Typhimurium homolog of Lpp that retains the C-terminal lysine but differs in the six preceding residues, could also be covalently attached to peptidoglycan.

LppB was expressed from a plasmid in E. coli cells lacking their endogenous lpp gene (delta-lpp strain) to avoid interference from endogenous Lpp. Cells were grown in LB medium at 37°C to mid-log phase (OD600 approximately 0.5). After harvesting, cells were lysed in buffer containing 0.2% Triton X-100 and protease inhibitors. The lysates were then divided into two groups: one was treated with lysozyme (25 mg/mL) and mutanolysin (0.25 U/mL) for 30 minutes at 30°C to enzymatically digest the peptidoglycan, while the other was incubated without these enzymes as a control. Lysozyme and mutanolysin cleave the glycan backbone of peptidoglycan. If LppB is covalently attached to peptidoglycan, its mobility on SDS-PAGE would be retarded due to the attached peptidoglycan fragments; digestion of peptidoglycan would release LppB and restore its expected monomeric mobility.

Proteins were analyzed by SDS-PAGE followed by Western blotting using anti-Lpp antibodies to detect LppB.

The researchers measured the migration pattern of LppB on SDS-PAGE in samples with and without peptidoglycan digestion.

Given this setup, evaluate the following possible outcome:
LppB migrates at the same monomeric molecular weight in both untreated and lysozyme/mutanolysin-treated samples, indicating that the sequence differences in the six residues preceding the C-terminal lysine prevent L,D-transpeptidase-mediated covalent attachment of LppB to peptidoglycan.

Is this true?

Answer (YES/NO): NO